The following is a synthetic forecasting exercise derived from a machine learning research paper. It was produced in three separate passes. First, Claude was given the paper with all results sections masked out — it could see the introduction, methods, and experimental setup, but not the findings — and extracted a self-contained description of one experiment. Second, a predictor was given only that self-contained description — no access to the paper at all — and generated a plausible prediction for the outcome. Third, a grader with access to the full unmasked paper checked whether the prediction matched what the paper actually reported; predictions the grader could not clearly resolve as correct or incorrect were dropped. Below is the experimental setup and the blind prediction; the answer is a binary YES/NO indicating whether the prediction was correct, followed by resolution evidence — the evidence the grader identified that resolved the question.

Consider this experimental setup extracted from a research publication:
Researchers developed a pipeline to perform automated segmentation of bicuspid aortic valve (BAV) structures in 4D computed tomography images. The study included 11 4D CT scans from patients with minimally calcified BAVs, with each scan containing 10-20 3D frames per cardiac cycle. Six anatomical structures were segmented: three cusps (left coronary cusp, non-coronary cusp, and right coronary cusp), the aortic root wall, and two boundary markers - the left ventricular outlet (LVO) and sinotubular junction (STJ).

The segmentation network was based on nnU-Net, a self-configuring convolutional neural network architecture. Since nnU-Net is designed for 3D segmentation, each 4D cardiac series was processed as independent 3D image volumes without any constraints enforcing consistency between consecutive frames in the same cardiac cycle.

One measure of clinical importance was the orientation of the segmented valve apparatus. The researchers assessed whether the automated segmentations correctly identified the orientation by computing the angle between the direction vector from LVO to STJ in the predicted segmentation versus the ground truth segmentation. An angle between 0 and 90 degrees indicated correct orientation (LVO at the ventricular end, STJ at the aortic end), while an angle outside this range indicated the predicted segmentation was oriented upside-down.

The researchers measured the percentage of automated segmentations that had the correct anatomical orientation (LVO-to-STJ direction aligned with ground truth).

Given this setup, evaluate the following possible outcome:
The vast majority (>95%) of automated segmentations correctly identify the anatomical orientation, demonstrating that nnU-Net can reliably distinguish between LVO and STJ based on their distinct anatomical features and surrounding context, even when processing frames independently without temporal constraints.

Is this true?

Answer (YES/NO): YES